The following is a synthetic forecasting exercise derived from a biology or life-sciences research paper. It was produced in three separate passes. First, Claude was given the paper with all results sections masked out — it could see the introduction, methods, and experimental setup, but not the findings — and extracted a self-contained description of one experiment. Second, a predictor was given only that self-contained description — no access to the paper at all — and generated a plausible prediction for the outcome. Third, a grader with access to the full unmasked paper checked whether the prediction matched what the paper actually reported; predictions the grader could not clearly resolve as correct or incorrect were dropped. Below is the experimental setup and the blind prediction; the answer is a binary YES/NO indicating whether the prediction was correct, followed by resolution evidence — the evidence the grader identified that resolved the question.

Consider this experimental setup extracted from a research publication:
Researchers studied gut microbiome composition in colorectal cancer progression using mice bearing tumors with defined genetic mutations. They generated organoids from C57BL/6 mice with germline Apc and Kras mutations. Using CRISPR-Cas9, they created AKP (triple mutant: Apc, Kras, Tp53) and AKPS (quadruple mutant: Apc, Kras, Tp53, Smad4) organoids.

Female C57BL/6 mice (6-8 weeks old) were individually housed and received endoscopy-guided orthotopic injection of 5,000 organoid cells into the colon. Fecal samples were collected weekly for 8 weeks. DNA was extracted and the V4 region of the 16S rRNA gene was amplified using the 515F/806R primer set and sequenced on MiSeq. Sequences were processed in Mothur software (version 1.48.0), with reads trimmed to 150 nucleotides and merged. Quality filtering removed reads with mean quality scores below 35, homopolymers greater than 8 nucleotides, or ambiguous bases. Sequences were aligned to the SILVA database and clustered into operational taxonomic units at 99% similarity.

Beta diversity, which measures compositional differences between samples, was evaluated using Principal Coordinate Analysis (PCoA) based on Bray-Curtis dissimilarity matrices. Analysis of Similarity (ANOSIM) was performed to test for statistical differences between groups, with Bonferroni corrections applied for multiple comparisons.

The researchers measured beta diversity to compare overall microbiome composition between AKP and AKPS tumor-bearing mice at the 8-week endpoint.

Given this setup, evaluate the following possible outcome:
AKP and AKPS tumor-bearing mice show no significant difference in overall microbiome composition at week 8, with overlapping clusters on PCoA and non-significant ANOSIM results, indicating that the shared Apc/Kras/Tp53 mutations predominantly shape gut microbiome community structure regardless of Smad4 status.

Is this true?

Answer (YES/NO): NO